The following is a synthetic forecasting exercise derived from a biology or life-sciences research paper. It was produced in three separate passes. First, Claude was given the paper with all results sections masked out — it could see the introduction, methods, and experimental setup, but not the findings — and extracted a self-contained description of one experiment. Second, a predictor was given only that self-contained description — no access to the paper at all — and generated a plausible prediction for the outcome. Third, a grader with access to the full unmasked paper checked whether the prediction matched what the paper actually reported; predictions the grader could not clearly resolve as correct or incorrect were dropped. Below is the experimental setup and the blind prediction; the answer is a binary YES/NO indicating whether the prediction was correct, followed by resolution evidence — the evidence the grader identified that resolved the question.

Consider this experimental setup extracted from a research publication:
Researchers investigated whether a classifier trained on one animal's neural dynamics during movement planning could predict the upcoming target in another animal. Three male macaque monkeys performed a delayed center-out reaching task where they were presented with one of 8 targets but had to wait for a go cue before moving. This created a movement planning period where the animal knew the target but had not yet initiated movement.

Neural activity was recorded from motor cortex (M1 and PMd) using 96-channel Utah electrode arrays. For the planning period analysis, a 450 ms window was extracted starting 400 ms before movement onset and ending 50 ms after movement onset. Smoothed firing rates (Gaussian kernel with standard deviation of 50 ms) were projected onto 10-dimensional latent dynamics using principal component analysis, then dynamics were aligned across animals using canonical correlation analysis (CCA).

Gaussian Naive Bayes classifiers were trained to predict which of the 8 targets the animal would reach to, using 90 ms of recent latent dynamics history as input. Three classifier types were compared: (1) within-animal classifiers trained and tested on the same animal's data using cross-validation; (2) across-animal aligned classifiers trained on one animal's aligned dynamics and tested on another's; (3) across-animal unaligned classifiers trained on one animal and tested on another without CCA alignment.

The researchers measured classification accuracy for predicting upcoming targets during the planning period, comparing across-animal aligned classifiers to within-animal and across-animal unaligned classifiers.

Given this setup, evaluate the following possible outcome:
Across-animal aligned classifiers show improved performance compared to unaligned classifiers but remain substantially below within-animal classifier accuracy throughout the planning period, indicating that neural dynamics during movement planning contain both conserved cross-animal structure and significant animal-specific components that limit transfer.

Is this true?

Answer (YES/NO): NO